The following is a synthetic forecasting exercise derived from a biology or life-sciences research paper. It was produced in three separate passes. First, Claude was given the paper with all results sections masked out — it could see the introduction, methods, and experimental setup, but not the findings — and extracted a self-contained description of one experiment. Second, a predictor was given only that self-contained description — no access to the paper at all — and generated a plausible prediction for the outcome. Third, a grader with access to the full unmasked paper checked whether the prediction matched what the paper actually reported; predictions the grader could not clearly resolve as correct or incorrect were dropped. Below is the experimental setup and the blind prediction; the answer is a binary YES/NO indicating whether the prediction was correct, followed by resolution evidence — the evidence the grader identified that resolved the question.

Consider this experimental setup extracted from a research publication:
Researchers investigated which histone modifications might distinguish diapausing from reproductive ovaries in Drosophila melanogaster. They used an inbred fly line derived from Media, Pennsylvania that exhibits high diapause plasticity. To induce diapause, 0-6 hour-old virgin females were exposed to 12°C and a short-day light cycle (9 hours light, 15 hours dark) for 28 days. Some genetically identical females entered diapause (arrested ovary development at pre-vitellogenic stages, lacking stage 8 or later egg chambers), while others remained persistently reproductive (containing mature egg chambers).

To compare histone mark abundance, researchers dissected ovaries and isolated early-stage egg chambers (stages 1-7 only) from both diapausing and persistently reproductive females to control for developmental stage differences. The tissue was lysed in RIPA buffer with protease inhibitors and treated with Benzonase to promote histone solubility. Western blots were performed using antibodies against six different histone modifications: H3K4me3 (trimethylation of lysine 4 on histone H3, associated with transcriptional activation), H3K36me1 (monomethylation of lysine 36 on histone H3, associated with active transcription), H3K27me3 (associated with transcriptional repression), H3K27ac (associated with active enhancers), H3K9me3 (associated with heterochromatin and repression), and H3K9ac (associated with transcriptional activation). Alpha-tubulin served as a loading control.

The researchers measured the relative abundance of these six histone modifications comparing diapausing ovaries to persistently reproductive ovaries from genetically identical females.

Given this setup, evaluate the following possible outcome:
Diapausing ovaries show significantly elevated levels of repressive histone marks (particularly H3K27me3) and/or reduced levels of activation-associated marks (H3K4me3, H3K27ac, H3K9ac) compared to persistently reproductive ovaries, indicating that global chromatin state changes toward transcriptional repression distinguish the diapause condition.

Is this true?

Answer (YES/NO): NO